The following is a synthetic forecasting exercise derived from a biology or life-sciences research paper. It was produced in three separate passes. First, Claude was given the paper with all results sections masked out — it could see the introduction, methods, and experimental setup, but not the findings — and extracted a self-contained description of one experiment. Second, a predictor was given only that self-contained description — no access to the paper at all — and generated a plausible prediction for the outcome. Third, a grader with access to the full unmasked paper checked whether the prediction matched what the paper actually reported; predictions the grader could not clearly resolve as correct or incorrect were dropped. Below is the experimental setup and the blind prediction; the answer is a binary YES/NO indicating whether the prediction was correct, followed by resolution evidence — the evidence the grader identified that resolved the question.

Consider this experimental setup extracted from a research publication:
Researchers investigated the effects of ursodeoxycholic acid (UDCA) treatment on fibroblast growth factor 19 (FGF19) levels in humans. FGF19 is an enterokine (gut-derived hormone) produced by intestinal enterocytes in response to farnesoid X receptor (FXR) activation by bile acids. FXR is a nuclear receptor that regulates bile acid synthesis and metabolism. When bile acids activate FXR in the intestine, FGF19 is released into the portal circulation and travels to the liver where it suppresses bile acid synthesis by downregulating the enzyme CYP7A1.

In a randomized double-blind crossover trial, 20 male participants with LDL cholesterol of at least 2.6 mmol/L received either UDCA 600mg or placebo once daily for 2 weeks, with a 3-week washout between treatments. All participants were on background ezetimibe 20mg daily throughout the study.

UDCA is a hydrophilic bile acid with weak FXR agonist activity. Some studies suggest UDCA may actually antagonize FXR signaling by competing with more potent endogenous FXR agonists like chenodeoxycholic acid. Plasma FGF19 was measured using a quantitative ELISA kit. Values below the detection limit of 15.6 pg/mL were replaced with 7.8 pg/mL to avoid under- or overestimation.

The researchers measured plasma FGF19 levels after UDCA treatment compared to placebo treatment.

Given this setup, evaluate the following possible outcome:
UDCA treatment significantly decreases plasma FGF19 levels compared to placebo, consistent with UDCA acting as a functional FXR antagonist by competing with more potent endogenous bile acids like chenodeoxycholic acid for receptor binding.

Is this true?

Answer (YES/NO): NO